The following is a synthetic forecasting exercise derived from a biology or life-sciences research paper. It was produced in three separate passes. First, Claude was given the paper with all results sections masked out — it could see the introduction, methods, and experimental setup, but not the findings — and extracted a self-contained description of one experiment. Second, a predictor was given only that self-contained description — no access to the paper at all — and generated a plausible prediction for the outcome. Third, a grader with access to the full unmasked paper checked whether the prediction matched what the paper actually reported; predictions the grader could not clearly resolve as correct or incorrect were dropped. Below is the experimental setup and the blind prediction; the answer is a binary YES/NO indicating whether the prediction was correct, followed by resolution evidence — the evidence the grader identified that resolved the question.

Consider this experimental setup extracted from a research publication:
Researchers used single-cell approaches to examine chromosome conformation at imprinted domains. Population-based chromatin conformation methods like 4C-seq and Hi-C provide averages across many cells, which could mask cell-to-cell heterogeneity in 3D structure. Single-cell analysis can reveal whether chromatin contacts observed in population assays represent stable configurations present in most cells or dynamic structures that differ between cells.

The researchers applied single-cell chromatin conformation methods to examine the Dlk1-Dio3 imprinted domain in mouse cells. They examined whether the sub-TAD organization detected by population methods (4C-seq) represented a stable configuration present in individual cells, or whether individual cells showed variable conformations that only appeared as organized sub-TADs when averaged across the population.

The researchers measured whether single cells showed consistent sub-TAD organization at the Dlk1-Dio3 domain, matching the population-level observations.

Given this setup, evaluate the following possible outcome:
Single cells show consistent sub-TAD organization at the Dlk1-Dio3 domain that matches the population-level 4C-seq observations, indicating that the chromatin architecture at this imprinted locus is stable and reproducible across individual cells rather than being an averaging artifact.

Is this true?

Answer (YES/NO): NO